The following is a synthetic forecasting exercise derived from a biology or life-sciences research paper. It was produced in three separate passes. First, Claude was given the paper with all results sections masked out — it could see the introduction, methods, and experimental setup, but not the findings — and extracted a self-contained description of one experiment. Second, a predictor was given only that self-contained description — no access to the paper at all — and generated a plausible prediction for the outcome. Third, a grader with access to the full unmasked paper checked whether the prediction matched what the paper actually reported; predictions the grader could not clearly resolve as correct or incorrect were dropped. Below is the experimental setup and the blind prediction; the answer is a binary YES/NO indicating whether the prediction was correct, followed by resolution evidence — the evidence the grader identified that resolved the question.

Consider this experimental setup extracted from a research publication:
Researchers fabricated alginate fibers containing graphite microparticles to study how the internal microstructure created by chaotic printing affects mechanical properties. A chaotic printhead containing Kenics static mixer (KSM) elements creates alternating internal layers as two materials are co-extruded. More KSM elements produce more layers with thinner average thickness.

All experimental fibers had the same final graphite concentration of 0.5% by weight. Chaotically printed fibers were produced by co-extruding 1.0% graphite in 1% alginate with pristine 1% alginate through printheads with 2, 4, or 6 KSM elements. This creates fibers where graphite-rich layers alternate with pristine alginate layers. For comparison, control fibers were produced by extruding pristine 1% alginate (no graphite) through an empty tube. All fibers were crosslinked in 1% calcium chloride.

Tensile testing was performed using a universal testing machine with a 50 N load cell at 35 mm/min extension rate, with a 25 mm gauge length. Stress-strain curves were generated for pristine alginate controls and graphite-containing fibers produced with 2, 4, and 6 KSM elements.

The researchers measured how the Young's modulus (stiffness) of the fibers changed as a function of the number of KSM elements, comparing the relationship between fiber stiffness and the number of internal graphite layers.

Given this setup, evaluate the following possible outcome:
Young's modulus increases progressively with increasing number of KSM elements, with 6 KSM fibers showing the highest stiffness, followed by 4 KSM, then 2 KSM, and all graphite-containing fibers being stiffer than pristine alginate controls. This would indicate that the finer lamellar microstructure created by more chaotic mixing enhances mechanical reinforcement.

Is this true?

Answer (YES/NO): NO